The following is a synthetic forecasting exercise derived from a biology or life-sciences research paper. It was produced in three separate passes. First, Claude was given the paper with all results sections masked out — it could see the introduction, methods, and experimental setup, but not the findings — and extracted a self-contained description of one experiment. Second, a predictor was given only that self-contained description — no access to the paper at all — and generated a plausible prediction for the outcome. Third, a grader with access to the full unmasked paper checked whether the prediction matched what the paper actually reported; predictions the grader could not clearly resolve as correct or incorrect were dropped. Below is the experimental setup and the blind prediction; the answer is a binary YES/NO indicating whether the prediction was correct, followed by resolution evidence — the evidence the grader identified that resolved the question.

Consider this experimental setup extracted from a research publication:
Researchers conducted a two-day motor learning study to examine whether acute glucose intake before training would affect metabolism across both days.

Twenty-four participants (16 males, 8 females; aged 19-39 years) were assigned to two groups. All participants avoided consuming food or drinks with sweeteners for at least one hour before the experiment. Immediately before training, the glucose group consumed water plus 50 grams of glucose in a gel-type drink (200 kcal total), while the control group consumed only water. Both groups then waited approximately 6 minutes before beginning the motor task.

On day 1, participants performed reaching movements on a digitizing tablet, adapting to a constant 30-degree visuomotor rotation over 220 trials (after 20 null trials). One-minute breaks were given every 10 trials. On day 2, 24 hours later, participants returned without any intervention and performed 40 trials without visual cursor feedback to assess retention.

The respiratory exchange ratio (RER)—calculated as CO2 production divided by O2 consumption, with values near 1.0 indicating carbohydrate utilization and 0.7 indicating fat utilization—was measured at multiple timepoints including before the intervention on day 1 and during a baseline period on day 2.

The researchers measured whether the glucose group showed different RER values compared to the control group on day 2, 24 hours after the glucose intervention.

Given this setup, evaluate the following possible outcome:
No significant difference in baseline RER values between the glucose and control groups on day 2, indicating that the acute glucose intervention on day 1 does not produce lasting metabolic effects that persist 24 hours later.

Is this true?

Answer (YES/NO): YES